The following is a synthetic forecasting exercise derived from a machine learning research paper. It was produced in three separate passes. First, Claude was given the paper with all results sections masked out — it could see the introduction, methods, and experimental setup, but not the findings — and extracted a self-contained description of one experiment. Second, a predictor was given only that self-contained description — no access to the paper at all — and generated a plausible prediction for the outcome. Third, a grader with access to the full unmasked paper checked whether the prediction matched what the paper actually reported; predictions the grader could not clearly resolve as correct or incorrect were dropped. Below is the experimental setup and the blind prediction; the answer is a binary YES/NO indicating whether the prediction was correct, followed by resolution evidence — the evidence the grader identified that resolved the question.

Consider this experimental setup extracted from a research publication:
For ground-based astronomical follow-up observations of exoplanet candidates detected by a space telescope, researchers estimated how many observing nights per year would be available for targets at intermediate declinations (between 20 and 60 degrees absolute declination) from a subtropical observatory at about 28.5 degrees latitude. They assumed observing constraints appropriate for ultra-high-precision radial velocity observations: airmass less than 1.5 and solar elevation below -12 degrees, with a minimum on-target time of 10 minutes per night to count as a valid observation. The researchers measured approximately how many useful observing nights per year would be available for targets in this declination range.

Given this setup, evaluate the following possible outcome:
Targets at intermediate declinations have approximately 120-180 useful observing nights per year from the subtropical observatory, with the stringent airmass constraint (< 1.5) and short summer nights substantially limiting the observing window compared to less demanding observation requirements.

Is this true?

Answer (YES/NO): NO